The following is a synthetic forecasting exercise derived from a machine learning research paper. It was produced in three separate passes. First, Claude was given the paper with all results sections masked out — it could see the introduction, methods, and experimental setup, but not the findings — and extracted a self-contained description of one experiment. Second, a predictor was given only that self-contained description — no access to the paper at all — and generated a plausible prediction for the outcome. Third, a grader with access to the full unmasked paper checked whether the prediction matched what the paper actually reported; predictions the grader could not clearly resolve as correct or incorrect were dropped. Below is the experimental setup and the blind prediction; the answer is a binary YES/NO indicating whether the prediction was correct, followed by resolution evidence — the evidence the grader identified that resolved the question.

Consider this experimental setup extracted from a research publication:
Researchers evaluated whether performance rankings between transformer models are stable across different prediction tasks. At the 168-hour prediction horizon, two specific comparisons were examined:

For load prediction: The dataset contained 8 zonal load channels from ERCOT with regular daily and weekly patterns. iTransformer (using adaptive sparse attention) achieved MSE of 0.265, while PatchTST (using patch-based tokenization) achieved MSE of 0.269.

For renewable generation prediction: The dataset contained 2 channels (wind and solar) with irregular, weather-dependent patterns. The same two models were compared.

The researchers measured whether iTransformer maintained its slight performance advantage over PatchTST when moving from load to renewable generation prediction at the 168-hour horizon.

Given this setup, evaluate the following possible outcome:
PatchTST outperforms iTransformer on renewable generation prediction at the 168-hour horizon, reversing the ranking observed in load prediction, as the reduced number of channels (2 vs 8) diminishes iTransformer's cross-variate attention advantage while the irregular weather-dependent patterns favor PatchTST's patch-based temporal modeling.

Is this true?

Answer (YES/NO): YES